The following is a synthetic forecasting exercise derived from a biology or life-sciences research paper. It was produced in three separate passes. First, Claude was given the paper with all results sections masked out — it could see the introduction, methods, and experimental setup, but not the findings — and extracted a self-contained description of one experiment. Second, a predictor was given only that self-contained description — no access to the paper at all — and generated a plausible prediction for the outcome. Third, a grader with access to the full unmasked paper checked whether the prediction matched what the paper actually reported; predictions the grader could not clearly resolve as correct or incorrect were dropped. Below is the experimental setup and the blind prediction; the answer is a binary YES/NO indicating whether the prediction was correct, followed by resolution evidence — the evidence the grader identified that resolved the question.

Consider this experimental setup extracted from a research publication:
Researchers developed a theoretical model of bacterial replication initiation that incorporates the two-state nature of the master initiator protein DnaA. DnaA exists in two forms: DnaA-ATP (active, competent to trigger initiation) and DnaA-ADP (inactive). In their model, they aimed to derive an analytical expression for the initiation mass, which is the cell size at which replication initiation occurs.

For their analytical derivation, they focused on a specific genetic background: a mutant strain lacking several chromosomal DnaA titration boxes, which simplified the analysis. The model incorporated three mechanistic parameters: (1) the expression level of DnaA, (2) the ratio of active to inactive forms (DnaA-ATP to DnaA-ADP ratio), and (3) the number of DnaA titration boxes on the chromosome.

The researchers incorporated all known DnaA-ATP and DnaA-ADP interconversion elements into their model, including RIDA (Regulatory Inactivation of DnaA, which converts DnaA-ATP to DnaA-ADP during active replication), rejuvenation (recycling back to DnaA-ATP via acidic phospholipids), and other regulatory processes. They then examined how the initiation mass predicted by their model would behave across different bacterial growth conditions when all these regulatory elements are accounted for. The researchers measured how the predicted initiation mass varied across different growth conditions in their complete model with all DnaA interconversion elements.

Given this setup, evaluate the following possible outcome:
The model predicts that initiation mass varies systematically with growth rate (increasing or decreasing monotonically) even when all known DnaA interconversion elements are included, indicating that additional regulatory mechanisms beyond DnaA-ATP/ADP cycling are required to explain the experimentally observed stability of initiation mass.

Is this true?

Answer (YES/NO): NO